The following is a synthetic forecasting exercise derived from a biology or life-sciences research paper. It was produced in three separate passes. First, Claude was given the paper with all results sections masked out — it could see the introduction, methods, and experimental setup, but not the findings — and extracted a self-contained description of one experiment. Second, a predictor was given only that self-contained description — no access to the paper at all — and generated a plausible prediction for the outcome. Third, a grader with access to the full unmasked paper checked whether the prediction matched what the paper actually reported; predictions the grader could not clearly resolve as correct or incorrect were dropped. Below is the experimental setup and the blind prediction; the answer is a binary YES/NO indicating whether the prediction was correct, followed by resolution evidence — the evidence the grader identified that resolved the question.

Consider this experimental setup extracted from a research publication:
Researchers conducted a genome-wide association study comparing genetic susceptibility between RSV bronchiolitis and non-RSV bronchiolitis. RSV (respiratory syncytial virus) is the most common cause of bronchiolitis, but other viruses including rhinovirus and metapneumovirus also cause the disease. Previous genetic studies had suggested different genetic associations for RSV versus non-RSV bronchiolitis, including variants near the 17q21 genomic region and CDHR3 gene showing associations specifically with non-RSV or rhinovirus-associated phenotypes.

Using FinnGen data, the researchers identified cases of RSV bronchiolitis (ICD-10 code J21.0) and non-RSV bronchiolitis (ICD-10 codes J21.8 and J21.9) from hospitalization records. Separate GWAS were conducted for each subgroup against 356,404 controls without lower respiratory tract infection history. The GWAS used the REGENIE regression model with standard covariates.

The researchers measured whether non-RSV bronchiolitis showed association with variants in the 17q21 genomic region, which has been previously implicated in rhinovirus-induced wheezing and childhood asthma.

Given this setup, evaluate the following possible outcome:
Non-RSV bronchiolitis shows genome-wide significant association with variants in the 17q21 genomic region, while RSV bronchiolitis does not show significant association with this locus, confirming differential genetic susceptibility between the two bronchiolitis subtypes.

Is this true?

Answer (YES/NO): NO